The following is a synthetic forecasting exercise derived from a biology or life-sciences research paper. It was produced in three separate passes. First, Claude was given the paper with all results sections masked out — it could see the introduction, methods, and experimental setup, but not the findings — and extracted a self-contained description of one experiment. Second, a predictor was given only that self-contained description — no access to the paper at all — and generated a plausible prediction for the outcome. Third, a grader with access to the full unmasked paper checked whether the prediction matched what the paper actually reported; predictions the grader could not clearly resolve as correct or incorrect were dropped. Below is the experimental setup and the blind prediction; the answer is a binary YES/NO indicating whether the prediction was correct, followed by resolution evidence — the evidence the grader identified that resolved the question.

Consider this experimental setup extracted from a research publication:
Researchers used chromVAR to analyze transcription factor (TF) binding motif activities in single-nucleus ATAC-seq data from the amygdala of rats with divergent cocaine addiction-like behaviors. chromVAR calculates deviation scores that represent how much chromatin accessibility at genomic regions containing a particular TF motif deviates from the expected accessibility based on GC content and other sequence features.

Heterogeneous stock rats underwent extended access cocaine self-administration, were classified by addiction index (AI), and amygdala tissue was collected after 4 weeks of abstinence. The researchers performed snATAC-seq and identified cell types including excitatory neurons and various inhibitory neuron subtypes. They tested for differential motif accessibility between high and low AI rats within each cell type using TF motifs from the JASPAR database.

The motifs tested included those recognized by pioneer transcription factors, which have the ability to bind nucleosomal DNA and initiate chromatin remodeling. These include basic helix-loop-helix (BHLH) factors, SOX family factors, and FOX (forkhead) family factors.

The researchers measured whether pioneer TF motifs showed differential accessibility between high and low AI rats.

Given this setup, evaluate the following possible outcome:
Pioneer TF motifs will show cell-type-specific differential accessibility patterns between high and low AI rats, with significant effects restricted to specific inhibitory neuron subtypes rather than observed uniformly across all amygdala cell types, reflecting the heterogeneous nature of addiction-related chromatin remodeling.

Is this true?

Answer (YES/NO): NO